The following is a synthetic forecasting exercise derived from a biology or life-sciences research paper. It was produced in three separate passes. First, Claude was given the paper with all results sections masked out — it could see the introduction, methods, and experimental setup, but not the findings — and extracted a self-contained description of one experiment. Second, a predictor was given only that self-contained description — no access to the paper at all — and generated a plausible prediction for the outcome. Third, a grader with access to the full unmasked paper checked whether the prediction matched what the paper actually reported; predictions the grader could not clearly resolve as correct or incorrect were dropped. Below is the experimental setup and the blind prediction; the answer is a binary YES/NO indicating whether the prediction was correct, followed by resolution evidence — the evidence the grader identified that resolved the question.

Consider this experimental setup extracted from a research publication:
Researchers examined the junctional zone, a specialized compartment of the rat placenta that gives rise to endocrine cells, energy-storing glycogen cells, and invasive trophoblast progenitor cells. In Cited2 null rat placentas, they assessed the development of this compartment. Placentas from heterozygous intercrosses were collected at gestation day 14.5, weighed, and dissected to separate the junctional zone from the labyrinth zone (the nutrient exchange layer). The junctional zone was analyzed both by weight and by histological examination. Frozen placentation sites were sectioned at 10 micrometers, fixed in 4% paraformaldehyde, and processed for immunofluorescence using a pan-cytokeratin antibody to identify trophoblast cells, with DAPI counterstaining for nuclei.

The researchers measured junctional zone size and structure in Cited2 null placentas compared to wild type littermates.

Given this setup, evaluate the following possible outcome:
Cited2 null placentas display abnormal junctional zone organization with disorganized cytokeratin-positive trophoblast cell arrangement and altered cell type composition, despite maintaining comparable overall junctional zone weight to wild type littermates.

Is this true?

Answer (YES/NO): NO